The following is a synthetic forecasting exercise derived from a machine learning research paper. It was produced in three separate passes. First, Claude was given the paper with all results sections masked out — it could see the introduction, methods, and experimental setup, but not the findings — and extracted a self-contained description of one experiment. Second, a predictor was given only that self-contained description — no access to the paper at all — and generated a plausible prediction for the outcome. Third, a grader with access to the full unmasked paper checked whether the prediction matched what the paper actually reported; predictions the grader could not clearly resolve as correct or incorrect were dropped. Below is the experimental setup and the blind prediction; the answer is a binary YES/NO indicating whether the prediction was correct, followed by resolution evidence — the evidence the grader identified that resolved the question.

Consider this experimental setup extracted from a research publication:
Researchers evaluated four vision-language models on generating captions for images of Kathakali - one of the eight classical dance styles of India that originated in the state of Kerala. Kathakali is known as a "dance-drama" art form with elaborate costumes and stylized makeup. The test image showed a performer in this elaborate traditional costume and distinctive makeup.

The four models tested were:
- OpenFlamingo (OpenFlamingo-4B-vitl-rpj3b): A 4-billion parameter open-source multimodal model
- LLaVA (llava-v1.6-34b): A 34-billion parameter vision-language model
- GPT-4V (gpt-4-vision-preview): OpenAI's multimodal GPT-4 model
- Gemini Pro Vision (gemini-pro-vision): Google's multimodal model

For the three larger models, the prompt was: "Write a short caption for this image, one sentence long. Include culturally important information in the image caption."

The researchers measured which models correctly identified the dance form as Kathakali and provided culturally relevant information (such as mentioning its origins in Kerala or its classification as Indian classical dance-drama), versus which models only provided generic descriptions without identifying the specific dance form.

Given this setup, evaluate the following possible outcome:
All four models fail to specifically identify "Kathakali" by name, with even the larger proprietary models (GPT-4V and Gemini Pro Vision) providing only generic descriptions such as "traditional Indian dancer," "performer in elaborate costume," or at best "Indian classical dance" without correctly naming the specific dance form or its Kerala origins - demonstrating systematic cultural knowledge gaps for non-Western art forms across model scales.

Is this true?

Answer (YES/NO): NO